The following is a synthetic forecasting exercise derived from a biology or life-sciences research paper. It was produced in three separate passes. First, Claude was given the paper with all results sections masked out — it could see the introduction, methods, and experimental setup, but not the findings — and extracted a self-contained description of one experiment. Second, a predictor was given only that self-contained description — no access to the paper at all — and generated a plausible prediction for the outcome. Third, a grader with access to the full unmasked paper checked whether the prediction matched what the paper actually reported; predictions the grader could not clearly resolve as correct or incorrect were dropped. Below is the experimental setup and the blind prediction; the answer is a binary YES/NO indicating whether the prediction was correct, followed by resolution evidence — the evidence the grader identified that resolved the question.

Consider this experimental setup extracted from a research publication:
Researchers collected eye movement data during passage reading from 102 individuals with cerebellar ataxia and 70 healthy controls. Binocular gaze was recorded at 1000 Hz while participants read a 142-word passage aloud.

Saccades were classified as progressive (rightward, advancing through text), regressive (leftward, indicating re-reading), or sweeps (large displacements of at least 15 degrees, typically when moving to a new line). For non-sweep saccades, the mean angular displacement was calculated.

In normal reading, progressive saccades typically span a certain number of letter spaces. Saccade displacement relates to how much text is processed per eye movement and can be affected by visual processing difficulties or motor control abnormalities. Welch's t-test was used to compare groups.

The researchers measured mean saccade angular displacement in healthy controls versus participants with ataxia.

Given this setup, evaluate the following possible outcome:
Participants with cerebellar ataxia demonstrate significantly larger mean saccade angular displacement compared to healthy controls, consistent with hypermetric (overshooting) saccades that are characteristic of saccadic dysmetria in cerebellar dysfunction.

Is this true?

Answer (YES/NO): NO